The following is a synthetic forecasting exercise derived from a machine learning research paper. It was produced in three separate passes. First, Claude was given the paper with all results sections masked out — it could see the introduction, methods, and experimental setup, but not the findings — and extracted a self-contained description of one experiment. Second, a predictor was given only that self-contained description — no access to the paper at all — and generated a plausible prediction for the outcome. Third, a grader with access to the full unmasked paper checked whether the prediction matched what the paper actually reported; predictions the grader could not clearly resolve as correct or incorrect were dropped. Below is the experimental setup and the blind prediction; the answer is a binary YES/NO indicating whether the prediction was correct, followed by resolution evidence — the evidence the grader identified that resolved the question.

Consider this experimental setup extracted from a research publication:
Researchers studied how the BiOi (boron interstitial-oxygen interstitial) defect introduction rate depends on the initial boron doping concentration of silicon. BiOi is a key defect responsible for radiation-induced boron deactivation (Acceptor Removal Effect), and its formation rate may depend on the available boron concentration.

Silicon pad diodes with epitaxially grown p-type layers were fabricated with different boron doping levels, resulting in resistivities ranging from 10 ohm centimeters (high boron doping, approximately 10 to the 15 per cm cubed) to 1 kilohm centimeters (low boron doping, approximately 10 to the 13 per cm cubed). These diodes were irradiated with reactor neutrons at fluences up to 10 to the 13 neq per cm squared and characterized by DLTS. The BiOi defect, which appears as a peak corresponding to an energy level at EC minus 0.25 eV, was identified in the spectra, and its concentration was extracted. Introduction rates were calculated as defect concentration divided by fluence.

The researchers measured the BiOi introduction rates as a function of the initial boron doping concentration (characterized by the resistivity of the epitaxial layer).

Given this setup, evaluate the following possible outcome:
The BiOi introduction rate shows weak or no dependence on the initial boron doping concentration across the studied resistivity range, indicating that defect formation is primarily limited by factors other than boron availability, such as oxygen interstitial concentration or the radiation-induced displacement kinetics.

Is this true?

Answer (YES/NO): NO